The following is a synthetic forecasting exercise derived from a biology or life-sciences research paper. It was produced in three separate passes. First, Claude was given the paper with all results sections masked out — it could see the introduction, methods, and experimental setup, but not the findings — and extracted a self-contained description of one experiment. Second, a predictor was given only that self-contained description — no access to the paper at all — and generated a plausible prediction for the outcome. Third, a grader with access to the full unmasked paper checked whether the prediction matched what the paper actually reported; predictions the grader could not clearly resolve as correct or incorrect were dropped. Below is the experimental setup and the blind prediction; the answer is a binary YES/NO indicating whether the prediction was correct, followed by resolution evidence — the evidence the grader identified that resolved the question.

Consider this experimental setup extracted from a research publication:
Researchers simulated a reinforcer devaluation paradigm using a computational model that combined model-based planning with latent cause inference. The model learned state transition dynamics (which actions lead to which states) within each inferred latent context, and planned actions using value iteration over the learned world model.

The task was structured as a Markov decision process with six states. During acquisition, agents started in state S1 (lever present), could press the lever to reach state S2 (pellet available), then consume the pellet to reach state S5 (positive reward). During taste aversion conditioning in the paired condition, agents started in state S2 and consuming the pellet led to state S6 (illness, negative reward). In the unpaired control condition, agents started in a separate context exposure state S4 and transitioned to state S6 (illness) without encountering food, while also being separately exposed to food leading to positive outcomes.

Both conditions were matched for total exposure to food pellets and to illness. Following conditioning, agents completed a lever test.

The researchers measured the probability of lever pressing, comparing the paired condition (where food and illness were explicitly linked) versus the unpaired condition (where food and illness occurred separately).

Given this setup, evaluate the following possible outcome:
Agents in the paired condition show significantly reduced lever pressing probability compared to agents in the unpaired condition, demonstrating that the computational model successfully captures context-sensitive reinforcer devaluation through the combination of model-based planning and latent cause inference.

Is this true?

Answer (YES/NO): YES